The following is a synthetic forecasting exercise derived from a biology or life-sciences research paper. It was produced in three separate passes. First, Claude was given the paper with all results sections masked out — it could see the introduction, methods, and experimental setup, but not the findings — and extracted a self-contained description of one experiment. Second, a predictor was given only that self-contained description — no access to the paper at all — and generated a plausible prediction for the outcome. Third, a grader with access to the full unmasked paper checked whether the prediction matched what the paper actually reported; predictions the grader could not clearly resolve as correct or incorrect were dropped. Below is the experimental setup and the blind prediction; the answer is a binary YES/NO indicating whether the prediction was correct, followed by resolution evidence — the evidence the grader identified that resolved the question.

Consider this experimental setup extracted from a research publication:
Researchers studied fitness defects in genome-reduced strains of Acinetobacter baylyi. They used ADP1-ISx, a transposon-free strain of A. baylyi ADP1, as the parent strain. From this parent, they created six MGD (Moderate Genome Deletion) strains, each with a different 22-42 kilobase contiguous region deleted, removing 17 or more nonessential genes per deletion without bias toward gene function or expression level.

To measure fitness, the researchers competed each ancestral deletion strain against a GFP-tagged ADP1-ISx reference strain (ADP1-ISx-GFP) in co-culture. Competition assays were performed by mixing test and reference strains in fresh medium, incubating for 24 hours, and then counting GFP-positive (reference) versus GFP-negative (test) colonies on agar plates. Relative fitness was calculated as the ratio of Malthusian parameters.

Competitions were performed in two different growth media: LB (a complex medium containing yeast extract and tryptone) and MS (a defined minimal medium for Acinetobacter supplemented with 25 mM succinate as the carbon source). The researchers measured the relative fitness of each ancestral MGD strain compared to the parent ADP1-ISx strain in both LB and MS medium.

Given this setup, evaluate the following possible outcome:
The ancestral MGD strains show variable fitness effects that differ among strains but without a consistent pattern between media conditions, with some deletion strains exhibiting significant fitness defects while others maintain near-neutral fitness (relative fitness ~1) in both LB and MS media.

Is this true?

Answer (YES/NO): YES